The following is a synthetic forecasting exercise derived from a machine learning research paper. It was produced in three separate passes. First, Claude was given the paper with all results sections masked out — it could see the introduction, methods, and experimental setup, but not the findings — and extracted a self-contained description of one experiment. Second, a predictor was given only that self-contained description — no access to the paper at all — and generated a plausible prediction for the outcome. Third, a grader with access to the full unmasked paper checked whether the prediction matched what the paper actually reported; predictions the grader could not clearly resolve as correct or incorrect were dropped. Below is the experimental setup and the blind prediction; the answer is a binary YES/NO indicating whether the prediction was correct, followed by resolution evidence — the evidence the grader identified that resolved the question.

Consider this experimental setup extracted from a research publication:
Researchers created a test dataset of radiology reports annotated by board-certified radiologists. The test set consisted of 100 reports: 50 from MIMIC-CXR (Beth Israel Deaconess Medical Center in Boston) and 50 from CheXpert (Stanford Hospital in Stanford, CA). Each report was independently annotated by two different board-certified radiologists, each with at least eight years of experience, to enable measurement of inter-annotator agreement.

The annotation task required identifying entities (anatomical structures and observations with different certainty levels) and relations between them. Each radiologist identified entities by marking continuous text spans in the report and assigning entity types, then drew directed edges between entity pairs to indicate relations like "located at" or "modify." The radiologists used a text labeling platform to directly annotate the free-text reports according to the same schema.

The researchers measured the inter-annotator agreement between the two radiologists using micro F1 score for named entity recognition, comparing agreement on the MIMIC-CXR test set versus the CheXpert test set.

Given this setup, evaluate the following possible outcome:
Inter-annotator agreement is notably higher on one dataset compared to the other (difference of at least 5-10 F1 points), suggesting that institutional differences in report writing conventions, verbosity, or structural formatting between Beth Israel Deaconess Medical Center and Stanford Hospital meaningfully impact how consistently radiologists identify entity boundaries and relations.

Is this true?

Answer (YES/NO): YES